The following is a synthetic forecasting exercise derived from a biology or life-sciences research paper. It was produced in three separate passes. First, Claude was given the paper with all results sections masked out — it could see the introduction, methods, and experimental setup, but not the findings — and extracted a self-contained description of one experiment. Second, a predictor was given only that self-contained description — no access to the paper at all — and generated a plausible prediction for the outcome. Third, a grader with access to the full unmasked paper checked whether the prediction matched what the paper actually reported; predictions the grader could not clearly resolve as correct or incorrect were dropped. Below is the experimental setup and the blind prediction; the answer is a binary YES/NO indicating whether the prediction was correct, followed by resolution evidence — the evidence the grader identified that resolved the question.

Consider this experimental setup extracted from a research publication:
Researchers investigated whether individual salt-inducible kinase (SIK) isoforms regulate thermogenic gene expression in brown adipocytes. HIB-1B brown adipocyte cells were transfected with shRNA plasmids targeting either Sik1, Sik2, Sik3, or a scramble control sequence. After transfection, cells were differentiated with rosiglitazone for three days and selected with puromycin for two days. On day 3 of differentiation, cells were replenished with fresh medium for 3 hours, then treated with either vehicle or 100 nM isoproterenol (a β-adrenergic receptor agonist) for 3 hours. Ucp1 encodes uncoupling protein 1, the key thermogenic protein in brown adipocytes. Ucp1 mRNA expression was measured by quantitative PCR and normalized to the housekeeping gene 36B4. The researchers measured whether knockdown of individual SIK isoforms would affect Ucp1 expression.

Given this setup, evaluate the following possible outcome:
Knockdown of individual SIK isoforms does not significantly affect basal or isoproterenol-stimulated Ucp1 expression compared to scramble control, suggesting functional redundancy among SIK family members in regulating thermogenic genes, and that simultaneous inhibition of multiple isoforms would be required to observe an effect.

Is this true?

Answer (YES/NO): NO